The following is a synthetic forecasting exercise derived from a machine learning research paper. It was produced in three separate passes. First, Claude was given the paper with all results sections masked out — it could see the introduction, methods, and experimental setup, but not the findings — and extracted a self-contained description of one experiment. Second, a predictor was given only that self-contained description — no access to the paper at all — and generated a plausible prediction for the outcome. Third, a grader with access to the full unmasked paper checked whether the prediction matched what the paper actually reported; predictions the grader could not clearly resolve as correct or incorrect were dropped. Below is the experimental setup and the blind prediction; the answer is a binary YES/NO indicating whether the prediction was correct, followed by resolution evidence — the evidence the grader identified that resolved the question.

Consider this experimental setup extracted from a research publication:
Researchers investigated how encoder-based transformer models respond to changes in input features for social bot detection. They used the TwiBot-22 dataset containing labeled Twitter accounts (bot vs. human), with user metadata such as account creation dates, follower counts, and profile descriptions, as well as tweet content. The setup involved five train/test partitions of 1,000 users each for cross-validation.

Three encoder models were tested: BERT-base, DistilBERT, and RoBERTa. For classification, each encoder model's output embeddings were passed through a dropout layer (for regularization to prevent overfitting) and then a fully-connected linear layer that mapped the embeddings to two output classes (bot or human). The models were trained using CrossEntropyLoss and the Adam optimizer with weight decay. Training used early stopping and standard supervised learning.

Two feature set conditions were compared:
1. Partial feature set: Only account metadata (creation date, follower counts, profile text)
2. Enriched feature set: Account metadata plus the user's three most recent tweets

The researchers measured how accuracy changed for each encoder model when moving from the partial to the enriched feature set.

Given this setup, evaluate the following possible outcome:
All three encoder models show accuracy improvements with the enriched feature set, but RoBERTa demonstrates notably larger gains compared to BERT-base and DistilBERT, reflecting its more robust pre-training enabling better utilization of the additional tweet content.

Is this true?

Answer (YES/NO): NO